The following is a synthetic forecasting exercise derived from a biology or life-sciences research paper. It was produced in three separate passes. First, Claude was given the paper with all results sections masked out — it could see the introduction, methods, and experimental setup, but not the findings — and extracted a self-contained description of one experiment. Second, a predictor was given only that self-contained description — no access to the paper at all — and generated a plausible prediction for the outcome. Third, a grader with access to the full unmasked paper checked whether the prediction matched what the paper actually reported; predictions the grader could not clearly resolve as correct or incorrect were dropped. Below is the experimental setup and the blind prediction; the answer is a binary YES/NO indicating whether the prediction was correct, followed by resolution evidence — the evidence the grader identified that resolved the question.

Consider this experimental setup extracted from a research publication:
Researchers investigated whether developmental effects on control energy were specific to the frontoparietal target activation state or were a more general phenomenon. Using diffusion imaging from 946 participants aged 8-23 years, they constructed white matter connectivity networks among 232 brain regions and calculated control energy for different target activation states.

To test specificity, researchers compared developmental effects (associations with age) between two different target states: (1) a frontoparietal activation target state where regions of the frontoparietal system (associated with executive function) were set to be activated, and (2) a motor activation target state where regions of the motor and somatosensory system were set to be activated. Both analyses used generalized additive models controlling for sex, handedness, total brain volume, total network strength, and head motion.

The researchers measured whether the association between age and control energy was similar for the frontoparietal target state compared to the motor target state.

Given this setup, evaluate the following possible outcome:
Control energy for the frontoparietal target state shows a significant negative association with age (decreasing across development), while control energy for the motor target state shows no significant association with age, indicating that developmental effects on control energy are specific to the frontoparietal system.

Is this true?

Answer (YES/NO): YES